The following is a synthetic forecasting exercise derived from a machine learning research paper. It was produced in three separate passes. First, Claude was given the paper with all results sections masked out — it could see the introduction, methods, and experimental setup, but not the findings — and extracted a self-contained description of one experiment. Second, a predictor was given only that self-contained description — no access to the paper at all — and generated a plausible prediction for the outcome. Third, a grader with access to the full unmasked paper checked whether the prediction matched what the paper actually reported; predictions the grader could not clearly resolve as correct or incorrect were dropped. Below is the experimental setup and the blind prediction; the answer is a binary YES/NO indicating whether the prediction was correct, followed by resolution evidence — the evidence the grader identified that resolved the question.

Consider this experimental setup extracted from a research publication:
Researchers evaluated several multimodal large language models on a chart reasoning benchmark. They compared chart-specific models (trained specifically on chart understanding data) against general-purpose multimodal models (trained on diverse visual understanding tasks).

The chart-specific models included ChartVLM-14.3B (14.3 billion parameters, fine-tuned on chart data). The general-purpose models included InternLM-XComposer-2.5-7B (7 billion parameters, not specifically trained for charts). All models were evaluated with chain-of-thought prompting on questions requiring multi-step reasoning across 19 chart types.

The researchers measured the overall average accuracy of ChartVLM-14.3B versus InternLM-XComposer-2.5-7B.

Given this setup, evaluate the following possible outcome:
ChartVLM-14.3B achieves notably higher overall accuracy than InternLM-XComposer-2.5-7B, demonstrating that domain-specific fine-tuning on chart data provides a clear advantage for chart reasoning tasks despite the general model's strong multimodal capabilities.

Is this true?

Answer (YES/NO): NO